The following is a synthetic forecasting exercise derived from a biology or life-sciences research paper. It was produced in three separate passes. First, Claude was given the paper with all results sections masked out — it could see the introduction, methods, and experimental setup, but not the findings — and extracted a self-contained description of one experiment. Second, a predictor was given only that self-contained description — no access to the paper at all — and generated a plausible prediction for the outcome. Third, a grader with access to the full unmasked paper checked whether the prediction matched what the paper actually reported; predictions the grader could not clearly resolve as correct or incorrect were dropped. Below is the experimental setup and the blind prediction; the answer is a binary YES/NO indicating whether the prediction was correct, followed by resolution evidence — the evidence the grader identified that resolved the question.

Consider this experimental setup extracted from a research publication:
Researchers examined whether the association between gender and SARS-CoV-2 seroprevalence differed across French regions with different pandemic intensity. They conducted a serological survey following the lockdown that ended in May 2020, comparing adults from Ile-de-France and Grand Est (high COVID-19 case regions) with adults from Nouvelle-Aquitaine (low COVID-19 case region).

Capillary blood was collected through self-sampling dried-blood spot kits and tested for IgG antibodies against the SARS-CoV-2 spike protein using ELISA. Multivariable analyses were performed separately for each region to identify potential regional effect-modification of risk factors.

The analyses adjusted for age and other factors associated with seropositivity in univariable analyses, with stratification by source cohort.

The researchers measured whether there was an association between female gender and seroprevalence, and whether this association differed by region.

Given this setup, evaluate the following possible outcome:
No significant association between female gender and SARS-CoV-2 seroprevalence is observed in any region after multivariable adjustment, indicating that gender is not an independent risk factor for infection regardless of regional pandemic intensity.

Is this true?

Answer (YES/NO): NO